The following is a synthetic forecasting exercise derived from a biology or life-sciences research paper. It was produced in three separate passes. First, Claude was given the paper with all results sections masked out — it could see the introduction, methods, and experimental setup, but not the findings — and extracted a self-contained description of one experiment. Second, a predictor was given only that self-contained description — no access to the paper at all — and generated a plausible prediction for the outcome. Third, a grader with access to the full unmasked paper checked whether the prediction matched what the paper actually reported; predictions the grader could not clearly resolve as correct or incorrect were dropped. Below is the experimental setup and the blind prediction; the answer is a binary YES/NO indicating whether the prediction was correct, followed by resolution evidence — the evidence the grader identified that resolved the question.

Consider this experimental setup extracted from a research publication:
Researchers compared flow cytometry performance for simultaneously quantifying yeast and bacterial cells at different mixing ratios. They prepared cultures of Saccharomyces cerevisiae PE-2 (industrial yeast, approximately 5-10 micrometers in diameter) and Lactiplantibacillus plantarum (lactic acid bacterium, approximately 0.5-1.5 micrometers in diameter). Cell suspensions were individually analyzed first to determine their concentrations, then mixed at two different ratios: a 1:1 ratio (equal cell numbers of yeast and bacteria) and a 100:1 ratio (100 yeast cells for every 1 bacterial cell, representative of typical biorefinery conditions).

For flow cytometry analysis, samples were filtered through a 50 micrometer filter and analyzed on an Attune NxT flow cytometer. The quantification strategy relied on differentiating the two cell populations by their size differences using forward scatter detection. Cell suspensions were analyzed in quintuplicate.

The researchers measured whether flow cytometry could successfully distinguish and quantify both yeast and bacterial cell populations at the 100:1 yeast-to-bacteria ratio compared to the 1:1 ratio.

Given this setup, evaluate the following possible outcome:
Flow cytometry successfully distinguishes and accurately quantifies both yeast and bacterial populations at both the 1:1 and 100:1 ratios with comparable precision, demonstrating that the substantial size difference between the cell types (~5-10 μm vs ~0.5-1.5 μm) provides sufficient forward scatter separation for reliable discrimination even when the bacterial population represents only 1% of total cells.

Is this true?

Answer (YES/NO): NO